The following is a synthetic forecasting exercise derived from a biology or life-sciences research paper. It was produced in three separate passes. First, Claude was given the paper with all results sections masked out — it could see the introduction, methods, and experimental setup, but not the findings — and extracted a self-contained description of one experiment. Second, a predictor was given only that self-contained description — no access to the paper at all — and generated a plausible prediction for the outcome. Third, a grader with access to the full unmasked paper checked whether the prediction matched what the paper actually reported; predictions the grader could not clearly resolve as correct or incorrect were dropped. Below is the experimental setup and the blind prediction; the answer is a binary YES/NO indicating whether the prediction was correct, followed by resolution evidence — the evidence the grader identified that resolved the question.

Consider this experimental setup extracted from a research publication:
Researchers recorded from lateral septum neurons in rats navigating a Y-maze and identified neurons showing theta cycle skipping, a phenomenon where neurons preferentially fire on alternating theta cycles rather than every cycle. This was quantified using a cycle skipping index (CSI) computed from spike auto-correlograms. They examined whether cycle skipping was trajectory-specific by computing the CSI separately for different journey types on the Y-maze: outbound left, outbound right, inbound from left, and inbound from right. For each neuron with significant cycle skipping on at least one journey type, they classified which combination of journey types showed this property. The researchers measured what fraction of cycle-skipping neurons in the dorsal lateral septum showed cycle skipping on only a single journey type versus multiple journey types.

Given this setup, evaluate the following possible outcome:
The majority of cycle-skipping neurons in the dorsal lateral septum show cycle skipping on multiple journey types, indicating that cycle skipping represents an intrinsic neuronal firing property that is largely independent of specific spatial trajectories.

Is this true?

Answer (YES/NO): NO